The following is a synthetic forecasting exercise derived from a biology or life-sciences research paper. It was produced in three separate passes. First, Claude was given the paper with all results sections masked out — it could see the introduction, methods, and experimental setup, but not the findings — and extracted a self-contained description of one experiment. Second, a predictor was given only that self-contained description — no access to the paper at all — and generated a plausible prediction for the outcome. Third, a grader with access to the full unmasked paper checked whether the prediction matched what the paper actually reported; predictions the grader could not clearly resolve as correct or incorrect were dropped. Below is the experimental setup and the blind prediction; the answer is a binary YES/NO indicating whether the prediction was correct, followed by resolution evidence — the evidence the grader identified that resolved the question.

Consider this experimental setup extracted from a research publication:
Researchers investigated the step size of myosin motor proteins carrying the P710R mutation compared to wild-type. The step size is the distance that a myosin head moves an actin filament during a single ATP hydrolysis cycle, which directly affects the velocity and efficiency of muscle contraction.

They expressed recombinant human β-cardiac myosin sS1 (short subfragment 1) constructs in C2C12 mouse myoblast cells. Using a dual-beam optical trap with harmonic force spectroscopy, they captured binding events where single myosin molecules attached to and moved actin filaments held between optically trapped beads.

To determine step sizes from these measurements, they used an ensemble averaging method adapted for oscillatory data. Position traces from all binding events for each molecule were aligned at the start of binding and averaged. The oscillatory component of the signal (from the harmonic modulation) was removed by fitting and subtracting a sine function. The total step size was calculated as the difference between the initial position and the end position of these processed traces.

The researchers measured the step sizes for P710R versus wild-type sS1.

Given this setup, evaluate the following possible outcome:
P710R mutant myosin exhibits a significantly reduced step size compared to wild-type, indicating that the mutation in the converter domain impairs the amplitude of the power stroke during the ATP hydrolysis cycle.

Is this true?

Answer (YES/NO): YES